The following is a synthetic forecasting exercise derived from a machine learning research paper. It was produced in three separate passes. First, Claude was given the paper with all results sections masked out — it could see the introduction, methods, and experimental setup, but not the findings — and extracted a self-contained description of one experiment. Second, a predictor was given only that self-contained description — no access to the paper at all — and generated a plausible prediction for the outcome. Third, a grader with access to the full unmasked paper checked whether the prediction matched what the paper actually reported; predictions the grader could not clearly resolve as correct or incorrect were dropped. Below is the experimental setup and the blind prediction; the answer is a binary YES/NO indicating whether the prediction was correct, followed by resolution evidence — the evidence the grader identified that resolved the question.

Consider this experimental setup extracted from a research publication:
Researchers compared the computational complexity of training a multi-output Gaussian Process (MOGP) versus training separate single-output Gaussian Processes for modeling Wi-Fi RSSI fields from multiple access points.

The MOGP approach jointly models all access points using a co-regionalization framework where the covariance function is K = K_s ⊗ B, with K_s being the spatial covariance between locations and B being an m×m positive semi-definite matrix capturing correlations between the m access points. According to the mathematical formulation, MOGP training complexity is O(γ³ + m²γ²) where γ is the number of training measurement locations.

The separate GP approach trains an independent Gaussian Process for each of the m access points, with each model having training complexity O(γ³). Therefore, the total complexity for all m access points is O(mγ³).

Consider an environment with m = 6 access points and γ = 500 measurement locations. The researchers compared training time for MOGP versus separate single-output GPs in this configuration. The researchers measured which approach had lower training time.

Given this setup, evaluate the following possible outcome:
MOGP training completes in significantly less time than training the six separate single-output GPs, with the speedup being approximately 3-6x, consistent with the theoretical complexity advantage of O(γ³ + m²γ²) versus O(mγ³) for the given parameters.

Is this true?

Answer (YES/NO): NO